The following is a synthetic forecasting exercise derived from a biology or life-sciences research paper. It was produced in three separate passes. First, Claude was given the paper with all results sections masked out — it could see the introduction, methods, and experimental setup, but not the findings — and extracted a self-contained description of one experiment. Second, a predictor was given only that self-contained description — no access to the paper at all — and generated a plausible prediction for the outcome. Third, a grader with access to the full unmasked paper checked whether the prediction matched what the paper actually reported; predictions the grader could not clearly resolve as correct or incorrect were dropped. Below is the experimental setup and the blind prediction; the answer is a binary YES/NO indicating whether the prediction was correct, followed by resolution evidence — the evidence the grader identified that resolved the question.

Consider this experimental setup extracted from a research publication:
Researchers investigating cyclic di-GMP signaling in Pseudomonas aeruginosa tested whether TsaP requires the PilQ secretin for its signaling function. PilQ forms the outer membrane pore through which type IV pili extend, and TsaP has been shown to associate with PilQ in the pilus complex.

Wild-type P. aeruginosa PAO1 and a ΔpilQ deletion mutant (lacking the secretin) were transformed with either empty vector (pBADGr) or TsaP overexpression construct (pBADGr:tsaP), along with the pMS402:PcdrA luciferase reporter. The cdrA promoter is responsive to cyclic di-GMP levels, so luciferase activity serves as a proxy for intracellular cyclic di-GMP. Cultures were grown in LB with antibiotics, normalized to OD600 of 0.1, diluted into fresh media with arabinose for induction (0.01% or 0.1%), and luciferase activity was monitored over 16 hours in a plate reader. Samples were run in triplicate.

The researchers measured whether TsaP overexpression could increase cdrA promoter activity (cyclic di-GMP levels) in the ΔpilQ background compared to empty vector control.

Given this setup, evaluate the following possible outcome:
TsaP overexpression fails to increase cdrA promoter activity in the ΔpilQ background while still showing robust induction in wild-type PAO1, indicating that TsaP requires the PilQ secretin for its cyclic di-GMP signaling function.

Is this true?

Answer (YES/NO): NO